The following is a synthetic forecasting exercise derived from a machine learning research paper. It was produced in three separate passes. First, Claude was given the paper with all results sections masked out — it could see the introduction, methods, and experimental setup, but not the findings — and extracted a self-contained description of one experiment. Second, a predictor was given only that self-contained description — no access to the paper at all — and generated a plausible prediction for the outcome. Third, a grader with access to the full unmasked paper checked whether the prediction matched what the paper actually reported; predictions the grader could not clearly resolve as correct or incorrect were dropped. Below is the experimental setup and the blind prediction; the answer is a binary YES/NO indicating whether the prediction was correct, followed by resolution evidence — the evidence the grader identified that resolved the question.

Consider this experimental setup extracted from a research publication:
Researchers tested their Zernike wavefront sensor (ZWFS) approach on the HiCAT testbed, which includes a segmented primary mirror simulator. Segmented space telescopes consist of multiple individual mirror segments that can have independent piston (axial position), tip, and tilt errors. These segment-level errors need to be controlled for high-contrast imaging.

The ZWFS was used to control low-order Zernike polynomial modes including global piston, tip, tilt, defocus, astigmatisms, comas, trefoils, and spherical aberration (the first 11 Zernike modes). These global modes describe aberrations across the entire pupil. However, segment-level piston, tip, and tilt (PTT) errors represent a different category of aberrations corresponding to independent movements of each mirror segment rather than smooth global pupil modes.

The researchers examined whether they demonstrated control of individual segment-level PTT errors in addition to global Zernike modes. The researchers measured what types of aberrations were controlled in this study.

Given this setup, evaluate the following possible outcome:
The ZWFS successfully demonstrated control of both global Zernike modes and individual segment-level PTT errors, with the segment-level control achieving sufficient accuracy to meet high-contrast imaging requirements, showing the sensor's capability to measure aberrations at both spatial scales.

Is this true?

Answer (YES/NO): NO